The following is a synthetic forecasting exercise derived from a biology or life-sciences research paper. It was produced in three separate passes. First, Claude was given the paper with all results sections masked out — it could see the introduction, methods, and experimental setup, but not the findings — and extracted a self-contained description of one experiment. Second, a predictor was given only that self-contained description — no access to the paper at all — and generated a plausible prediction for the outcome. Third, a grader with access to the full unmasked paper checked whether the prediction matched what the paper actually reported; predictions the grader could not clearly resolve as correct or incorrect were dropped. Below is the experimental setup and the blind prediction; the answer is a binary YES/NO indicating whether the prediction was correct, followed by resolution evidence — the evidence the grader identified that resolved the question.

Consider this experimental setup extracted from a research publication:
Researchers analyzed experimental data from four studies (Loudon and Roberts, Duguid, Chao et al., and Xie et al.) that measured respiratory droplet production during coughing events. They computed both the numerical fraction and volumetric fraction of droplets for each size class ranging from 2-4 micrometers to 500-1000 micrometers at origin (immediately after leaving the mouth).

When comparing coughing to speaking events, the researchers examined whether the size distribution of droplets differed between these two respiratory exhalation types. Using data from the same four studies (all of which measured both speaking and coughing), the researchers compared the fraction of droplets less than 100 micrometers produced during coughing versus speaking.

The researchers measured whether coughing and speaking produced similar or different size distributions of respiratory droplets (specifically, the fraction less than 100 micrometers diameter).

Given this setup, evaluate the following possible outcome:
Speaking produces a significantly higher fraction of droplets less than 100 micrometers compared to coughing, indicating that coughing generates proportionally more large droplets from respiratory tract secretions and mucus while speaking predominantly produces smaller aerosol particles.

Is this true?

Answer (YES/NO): NO